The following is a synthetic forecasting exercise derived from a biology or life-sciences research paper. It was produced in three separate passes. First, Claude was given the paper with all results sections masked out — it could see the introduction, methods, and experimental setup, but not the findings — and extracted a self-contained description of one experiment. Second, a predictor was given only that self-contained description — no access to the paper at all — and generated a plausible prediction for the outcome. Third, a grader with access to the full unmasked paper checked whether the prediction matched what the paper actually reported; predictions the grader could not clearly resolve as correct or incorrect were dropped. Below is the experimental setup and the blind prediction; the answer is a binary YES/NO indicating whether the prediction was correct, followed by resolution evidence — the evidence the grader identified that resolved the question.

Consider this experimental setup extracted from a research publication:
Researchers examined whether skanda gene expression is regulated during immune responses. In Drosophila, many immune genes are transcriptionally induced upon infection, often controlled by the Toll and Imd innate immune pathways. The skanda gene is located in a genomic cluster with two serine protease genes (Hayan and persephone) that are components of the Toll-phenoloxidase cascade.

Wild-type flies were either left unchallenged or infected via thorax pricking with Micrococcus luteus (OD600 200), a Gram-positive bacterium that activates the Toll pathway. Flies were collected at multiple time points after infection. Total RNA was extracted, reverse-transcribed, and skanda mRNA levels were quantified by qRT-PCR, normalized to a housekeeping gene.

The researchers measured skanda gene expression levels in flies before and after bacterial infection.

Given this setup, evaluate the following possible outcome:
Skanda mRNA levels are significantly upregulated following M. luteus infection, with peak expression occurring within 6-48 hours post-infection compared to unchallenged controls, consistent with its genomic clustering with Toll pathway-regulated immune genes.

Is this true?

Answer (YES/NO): NO